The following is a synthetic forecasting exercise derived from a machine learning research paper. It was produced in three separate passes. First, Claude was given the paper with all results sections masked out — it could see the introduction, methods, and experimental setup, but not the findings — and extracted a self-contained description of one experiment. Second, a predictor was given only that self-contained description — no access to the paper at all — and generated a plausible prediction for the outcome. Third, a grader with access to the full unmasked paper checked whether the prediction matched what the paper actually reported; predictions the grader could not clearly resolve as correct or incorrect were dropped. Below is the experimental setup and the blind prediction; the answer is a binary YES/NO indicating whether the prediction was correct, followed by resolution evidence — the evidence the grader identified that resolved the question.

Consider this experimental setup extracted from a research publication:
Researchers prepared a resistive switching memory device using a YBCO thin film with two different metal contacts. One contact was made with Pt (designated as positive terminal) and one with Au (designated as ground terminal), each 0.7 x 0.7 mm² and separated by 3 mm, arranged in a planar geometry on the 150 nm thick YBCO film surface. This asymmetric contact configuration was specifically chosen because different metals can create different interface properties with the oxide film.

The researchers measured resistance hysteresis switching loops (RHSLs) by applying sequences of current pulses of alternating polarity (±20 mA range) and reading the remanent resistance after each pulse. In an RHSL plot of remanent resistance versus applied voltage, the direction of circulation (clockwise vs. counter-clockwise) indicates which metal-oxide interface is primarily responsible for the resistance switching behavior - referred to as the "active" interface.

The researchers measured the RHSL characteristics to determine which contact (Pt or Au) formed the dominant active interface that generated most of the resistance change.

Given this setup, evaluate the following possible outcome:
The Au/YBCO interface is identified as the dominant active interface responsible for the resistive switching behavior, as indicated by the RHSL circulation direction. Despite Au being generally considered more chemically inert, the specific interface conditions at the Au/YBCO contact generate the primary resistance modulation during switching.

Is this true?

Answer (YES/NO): YES